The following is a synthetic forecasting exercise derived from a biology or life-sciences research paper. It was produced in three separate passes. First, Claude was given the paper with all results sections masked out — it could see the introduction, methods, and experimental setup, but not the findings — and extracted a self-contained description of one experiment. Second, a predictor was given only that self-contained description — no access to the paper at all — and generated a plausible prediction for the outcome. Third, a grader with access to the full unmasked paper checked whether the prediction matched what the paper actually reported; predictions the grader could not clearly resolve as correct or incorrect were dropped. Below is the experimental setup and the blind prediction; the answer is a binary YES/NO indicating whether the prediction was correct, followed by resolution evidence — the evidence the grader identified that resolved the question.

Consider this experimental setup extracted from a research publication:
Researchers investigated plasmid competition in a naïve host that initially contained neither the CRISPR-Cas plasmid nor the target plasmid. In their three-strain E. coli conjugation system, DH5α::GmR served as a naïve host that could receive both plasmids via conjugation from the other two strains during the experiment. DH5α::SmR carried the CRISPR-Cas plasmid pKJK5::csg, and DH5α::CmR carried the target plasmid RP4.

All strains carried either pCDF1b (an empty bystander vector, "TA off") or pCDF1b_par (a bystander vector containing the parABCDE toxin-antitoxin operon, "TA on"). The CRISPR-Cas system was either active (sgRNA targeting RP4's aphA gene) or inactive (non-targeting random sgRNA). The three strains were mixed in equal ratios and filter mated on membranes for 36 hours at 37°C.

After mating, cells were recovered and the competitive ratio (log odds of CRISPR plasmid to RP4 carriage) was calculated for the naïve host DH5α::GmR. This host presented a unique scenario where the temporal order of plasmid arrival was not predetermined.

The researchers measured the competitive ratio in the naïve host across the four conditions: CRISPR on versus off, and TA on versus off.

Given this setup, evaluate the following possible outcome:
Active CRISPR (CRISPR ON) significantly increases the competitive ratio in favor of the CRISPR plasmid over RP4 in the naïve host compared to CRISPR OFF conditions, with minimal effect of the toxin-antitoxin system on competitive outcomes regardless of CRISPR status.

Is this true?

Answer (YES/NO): NO